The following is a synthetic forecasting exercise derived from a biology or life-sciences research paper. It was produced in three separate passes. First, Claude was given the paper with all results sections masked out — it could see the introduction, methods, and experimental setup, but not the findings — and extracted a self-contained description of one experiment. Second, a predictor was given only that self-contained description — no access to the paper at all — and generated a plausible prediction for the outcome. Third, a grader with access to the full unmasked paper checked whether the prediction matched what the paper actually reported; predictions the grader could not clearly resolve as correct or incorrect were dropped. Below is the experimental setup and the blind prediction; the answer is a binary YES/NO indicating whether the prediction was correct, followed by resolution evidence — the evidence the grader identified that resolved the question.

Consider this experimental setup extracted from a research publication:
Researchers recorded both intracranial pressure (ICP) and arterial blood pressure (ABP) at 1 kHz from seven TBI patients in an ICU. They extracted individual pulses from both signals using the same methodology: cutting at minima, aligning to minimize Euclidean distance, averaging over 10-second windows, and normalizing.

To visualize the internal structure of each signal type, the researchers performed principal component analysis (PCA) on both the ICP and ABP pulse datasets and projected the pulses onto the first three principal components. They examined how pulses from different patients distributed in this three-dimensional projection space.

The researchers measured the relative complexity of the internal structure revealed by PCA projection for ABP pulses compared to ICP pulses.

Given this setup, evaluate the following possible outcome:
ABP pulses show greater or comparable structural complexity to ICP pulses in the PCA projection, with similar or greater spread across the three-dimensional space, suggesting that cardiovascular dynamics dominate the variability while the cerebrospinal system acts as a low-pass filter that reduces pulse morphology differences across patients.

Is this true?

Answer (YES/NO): NO